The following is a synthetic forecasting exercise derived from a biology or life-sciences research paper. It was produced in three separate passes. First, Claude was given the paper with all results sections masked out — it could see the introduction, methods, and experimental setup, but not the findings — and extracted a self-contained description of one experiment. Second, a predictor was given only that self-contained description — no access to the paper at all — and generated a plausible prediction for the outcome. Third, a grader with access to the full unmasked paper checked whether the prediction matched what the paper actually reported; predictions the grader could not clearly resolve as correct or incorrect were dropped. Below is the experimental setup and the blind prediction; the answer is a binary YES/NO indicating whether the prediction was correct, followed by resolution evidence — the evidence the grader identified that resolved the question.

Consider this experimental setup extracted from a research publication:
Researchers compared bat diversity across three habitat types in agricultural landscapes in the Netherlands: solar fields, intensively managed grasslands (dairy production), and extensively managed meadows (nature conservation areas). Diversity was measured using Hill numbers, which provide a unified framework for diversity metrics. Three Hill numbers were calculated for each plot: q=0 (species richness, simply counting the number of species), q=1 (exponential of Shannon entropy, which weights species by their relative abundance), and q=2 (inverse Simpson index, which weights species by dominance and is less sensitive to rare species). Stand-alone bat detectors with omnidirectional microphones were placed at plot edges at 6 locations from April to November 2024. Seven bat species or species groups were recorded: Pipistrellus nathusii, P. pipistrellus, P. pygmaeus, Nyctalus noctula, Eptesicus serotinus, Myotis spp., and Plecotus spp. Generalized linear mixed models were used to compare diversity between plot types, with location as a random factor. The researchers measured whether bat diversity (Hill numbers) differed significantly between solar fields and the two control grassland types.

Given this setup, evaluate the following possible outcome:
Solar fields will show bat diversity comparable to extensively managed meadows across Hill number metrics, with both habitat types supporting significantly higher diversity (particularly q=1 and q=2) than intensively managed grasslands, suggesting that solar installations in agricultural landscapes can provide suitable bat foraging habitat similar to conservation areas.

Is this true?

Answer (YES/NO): NO